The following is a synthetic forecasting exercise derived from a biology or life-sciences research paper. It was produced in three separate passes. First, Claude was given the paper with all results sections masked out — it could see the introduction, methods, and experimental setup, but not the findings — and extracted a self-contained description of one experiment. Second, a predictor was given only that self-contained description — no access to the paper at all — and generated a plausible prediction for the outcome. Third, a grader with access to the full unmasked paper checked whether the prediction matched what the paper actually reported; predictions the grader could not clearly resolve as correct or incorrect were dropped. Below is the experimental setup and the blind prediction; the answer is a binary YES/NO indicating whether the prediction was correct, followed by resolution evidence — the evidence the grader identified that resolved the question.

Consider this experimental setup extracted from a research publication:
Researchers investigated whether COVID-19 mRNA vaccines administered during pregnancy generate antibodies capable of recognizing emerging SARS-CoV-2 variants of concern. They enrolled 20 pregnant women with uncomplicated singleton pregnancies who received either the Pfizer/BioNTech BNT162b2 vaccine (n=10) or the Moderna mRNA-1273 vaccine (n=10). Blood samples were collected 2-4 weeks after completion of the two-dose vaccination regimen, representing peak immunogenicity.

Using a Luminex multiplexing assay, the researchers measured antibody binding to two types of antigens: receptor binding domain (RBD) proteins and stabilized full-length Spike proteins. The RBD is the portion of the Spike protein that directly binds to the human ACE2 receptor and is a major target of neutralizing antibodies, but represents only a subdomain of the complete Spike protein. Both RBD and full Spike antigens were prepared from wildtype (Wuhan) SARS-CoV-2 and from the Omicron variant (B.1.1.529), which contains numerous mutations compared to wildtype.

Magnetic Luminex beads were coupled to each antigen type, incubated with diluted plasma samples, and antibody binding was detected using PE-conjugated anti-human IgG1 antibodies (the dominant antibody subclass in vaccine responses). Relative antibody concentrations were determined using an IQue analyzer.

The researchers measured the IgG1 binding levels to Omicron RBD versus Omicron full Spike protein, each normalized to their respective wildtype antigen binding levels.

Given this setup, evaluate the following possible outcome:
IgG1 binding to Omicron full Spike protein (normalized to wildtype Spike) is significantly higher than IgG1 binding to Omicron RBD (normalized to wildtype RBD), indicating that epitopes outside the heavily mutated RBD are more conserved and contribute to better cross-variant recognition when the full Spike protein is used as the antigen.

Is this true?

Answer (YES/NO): YES